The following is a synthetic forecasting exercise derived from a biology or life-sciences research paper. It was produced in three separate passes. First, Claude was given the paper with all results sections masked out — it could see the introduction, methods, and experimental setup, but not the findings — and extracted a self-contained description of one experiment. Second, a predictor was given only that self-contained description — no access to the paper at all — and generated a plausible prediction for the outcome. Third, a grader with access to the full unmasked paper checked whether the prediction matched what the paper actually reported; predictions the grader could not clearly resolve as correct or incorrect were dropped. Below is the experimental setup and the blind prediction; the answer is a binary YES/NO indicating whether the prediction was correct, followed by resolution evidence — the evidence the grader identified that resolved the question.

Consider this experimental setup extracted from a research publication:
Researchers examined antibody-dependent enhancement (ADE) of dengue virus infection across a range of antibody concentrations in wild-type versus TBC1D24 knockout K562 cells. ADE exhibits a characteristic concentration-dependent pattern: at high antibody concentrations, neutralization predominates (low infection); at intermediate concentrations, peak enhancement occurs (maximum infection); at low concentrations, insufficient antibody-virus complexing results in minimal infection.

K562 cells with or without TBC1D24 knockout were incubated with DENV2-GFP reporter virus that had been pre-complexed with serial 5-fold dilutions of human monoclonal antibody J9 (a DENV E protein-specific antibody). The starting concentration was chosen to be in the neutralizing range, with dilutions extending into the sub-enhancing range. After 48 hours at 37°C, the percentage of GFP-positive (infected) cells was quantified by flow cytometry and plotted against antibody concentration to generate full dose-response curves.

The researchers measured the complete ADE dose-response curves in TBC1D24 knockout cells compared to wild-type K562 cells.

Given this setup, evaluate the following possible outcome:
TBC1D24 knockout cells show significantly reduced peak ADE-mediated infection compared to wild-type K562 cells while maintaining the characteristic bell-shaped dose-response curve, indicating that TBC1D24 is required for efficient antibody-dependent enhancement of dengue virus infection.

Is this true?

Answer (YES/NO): YES